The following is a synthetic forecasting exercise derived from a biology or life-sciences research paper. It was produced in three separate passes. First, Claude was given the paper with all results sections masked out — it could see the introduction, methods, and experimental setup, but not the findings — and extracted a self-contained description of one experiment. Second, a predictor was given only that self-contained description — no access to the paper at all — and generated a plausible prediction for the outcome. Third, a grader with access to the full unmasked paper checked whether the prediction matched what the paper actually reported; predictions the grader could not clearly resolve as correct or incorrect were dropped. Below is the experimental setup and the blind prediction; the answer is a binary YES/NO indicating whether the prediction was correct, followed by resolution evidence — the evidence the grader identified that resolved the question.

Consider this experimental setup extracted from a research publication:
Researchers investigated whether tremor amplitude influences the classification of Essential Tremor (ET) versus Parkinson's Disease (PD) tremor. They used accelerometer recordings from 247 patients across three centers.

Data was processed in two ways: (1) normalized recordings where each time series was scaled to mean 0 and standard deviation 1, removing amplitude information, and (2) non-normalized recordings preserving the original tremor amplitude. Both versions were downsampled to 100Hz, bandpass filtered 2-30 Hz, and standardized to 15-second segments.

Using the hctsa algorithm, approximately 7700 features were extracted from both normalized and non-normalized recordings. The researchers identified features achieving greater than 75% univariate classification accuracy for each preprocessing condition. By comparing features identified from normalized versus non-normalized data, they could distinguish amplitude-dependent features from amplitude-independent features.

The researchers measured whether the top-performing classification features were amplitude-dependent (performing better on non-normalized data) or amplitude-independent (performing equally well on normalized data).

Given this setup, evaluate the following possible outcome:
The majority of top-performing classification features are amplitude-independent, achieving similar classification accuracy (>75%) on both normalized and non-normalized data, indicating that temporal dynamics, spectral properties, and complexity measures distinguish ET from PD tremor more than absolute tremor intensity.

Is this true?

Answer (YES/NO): NO